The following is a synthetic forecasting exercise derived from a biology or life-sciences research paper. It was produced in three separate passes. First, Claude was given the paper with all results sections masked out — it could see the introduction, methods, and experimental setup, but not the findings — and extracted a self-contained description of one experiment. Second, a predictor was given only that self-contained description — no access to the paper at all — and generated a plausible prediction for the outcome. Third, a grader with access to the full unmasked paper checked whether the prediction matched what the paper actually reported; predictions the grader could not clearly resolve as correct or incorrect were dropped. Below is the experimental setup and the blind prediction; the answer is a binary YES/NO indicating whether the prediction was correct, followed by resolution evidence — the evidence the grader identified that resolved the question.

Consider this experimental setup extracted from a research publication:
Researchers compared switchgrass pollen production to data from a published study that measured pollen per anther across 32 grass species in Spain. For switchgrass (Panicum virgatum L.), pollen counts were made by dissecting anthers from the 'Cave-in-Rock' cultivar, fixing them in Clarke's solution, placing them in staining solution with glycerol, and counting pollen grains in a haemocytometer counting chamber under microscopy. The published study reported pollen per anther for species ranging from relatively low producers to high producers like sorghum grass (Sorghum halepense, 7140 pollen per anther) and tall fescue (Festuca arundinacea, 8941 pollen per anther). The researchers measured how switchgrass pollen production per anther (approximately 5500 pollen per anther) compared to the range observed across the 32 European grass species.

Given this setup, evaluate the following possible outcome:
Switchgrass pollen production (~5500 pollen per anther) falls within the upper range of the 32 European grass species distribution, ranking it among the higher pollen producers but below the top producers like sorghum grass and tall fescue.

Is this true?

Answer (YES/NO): YES